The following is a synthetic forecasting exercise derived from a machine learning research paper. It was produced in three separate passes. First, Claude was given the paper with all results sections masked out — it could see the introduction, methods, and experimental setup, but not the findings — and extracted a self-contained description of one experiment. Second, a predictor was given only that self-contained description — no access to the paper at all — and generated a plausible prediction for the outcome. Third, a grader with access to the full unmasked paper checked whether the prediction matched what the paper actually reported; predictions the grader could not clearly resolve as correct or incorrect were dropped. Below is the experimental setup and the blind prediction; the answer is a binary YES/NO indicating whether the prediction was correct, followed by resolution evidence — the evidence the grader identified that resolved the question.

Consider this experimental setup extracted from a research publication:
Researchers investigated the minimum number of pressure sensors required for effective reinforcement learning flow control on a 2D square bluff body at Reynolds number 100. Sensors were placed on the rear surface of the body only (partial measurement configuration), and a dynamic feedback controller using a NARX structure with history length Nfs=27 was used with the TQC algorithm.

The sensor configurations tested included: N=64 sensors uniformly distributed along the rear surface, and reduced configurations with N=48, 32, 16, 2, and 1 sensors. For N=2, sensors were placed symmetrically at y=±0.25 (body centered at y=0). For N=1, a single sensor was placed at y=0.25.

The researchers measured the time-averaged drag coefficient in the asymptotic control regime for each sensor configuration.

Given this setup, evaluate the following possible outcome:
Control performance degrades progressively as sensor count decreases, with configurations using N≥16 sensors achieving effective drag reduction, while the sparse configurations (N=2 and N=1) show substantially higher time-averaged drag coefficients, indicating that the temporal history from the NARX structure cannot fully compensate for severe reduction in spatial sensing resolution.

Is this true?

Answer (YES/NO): NO